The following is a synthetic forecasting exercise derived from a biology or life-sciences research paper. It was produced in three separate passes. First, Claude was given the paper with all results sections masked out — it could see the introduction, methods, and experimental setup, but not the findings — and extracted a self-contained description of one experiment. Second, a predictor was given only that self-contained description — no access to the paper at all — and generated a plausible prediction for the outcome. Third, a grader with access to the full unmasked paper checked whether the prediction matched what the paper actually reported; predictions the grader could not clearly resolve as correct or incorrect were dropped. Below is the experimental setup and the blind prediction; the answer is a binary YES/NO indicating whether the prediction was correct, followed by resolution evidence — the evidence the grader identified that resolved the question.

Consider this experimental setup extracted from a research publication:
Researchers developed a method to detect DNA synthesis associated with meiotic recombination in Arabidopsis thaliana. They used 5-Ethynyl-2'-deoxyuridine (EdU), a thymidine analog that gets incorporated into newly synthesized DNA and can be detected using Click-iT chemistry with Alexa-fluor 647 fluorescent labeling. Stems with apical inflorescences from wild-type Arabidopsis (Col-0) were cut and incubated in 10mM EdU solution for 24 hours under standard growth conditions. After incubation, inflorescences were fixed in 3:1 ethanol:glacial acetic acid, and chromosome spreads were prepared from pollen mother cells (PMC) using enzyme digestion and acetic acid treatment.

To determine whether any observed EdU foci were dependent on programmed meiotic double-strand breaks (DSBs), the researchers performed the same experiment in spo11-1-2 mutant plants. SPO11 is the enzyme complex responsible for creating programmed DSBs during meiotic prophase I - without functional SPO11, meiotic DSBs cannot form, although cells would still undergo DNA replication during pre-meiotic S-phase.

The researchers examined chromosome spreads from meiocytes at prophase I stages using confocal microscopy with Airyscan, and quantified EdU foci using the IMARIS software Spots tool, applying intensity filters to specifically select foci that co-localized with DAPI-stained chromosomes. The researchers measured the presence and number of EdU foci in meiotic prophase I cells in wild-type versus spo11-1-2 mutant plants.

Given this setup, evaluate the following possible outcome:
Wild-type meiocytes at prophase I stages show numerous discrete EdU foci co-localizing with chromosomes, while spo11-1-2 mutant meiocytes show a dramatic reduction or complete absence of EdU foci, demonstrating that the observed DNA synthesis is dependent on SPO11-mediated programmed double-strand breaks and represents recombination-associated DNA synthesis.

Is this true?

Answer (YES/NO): YES